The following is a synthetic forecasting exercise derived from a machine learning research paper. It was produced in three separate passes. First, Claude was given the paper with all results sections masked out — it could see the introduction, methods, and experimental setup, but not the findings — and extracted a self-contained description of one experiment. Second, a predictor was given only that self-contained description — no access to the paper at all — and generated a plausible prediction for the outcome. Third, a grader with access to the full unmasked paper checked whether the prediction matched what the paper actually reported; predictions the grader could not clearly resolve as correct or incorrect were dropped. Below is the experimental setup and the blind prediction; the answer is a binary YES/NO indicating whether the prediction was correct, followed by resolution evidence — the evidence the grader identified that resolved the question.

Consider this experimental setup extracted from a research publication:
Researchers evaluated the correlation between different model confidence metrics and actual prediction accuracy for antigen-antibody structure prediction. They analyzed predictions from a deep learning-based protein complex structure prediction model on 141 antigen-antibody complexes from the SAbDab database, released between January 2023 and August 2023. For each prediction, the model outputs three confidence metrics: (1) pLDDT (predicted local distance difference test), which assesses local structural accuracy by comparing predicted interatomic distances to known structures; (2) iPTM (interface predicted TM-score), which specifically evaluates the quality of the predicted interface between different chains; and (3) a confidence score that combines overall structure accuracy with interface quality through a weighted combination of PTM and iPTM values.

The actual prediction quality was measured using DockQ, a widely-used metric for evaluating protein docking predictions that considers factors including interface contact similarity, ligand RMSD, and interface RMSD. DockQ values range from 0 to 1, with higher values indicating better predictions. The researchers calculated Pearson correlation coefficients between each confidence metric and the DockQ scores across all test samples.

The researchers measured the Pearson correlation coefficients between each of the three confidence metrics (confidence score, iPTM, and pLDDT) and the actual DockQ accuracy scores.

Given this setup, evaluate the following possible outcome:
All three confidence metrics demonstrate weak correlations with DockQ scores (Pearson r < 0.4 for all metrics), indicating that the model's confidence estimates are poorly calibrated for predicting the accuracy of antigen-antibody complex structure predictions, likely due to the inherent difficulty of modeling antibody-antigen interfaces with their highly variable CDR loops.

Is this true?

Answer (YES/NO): NO